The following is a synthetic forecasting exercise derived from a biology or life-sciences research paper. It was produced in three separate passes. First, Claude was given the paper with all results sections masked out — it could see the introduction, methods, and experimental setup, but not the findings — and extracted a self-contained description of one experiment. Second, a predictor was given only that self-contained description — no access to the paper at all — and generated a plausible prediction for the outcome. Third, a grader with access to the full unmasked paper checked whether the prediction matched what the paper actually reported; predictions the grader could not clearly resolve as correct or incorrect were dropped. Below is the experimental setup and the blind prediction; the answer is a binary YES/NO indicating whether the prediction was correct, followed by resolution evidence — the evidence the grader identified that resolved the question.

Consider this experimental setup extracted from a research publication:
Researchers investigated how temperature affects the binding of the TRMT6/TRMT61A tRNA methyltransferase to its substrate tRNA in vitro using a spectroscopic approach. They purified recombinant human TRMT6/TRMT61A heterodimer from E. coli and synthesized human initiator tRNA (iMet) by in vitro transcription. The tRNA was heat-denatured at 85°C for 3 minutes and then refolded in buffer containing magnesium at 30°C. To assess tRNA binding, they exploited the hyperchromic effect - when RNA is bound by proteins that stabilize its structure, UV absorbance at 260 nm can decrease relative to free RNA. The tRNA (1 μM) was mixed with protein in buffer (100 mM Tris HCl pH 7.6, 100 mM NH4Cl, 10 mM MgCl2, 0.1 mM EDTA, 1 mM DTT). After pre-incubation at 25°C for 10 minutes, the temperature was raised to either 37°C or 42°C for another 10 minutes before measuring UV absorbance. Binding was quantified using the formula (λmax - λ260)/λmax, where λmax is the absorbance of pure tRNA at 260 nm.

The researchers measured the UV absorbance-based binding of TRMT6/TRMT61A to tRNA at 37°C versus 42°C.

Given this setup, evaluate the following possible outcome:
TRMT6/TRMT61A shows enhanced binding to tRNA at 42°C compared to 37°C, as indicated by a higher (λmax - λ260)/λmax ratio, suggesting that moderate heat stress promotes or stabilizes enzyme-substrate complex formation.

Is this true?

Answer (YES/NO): NO